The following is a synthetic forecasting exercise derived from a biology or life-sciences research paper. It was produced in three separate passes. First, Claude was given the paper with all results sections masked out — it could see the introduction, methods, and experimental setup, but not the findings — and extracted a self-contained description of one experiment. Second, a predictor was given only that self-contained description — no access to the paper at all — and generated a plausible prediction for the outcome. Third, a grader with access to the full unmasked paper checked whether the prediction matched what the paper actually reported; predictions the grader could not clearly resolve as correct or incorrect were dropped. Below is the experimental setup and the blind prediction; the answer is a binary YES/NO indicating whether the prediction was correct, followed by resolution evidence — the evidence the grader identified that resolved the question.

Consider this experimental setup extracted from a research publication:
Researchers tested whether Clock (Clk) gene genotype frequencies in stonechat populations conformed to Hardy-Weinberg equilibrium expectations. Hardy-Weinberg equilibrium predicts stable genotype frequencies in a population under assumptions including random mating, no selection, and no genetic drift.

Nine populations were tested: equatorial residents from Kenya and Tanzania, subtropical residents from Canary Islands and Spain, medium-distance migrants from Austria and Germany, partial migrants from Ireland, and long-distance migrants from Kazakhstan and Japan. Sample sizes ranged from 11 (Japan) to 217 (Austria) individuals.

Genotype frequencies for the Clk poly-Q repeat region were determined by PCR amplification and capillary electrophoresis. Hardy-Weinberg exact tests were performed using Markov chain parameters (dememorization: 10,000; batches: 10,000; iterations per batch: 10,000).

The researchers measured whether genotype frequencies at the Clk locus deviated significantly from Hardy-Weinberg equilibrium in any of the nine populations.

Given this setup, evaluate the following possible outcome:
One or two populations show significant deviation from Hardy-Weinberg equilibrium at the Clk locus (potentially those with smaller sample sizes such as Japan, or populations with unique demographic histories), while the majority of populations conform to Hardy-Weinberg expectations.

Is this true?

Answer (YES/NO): YES